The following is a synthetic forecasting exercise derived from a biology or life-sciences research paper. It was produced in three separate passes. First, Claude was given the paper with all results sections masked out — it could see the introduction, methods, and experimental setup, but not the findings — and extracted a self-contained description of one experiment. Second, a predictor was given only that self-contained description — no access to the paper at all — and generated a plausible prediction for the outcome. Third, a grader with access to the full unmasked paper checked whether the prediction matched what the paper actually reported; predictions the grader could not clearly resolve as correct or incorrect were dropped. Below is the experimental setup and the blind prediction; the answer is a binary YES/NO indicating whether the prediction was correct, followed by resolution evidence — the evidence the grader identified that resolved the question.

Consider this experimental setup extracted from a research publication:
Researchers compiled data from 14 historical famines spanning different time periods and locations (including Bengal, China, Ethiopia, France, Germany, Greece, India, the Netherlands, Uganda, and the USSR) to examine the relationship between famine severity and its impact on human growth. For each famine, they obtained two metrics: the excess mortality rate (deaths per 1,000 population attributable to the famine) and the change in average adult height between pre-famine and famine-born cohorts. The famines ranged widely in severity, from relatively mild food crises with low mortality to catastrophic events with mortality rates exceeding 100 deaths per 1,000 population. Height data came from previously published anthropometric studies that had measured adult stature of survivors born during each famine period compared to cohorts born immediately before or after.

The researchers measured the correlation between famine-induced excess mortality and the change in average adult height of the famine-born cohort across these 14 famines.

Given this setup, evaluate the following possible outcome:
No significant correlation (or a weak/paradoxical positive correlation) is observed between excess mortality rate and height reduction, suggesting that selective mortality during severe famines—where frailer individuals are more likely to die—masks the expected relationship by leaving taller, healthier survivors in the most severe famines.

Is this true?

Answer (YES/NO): YES